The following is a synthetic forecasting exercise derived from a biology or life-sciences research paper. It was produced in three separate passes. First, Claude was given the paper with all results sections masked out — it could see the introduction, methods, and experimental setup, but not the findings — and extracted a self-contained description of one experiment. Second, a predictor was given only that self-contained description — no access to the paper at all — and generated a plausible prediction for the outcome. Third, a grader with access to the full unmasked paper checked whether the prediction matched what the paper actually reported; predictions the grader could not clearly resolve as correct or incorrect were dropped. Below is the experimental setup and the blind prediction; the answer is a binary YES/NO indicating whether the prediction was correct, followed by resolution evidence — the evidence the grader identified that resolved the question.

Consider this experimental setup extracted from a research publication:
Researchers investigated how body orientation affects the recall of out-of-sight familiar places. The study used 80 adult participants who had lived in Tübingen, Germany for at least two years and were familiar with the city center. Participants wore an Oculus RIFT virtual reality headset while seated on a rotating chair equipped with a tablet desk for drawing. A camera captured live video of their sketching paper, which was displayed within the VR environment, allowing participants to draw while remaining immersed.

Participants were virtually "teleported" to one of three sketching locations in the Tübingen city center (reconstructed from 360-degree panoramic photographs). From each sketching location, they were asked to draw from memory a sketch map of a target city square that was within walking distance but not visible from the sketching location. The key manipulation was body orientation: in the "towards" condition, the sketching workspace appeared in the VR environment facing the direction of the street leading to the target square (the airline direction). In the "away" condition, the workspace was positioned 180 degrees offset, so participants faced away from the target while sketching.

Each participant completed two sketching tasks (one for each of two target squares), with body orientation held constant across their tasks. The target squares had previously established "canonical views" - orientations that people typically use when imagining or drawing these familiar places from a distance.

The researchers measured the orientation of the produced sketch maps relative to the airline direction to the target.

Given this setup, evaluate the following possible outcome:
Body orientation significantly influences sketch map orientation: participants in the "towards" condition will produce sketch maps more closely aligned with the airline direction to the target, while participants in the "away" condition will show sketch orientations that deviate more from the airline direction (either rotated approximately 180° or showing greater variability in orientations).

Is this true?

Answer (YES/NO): YES